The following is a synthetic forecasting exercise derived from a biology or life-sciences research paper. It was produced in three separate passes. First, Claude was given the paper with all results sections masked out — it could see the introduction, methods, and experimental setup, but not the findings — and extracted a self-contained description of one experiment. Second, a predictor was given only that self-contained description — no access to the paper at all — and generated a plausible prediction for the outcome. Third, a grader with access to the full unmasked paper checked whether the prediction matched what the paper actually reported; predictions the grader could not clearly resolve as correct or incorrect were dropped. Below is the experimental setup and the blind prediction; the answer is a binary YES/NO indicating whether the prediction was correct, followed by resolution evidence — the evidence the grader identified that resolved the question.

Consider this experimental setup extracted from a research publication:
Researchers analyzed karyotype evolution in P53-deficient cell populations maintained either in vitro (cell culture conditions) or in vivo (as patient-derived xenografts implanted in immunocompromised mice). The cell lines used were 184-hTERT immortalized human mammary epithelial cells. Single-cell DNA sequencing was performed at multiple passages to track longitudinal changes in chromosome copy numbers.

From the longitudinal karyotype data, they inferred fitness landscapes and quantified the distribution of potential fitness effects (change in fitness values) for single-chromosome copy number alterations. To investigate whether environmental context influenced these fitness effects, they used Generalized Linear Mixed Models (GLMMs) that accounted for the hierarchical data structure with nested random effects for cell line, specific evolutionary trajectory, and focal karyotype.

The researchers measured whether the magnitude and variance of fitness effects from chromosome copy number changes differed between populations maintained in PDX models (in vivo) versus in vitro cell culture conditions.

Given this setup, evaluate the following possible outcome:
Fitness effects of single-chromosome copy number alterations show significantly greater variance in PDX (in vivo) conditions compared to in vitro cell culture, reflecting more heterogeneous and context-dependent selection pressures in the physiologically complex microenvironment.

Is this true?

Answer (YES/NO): YES